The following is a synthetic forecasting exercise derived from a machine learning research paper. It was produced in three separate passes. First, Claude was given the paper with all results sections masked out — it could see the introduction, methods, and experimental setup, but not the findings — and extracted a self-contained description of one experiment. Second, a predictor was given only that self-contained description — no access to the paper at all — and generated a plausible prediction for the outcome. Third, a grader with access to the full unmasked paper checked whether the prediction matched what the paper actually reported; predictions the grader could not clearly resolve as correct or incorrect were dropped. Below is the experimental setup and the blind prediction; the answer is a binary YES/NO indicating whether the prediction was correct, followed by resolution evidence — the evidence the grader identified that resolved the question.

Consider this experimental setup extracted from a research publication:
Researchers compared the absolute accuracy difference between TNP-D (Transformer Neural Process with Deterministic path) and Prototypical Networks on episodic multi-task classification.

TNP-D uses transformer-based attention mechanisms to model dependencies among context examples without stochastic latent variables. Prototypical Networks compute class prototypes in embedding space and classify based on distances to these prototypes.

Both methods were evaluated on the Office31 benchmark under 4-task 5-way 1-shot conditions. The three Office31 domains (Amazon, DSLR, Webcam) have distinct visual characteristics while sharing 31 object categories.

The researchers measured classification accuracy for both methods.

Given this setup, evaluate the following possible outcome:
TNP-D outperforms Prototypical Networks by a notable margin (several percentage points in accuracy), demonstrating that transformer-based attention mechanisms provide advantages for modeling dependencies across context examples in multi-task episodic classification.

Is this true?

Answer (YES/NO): YES